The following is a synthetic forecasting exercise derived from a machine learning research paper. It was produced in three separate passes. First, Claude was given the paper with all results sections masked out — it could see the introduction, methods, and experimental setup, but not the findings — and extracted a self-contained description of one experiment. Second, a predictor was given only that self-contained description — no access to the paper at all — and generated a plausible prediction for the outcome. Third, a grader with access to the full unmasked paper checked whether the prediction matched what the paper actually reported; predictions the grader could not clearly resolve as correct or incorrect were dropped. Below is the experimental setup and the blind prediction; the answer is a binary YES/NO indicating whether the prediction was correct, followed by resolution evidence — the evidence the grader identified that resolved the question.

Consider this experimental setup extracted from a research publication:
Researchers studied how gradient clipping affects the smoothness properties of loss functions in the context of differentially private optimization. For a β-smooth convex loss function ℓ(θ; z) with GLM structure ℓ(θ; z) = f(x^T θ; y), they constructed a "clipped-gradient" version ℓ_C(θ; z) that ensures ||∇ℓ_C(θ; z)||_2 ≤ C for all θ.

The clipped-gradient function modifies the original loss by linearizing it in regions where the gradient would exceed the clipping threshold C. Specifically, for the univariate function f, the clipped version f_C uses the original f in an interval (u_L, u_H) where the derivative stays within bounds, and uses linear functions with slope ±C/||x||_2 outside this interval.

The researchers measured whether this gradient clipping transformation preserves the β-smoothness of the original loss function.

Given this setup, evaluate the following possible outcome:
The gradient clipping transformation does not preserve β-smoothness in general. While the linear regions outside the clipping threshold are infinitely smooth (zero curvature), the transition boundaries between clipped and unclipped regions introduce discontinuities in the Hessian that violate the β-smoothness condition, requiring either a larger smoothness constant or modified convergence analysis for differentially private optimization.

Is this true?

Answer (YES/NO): NO